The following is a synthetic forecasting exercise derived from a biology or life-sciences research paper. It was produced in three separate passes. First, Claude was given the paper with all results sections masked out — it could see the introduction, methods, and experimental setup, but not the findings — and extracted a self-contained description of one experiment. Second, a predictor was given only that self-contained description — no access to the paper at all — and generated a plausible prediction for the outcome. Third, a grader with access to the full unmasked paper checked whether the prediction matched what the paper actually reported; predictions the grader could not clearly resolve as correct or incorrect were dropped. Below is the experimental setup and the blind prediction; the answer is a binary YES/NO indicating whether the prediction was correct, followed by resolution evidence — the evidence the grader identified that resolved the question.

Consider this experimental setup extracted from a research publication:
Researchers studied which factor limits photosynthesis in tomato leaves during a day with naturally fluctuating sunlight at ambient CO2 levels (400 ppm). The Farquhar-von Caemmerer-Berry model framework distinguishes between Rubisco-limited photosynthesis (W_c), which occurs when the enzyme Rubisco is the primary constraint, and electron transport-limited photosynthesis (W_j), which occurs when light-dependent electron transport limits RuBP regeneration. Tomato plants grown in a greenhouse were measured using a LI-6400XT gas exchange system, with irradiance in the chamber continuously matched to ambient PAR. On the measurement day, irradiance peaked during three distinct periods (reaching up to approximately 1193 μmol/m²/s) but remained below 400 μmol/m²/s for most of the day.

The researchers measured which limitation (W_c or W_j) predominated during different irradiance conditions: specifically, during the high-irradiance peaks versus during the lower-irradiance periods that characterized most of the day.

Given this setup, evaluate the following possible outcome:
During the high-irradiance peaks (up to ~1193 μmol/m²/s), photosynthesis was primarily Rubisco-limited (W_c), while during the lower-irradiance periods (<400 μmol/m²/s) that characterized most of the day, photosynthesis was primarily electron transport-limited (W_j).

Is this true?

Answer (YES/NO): YES